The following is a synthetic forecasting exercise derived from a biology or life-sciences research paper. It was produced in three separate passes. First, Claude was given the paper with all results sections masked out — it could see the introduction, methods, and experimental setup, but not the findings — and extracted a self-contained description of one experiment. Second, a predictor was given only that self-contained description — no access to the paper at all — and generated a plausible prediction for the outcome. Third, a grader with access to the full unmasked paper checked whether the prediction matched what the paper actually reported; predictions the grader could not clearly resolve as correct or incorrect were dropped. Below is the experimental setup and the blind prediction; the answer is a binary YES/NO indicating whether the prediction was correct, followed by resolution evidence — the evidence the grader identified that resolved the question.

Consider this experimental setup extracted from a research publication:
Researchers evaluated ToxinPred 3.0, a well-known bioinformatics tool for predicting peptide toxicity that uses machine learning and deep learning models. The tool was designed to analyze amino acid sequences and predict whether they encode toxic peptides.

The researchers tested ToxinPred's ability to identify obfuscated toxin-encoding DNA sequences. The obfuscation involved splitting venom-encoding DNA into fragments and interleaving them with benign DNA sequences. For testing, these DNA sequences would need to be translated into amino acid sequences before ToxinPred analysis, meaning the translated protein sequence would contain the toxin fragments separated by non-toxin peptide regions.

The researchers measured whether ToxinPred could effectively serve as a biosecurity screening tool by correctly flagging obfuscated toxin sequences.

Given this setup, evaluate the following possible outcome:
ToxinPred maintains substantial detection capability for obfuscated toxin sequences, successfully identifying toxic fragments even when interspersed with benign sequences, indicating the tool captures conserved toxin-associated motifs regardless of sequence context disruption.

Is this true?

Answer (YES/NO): NO